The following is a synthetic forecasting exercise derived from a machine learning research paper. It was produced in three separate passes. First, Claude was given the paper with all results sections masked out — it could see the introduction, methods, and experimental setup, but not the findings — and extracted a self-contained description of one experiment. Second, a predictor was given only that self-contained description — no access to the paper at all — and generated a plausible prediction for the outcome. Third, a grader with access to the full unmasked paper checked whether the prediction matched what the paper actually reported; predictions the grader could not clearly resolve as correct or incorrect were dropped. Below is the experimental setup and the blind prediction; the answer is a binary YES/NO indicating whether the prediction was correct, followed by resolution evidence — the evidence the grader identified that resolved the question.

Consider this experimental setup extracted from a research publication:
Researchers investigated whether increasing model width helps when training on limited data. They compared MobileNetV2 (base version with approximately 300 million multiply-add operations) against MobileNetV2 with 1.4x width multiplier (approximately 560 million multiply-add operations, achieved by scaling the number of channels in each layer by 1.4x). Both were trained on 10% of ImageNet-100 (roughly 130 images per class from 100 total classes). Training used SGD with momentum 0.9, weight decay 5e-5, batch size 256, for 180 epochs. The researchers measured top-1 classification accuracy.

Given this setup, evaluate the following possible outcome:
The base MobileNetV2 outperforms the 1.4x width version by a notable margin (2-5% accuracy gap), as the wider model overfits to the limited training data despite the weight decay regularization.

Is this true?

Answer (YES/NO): NO